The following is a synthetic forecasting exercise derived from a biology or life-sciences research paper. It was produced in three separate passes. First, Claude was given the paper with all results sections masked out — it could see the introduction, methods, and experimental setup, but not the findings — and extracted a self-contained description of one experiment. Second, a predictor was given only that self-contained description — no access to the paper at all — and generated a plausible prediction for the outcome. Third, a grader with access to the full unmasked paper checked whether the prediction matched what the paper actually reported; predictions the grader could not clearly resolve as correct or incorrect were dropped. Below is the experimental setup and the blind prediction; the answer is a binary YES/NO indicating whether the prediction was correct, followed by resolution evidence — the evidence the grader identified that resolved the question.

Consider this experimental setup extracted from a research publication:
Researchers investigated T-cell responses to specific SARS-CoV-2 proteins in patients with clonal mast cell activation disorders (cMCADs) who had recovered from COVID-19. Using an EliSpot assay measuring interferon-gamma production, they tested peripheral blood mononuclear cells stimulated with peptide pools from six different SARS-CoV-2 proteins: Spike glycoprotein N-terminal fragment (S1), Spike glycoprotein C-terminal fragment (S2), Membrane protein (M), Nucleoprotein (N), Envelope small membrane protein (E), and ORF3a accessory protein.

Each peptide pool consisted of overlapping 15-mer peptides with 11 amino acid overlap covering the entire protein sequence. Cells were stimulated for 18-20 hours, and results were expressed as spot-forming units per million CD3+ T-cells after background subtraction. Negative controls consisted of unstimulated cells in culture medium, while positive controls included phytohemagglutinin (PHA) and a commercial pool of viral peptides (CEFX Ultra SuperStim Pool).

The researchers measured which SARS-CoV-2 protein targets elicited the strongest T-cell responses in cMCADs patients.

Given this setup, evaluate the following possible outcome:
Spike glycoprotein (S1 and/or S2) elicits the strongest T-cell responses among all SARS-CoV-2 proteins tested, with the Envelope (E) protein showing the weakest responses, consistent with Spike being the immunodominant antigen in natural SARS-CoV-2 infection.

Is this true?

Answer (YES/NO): YES